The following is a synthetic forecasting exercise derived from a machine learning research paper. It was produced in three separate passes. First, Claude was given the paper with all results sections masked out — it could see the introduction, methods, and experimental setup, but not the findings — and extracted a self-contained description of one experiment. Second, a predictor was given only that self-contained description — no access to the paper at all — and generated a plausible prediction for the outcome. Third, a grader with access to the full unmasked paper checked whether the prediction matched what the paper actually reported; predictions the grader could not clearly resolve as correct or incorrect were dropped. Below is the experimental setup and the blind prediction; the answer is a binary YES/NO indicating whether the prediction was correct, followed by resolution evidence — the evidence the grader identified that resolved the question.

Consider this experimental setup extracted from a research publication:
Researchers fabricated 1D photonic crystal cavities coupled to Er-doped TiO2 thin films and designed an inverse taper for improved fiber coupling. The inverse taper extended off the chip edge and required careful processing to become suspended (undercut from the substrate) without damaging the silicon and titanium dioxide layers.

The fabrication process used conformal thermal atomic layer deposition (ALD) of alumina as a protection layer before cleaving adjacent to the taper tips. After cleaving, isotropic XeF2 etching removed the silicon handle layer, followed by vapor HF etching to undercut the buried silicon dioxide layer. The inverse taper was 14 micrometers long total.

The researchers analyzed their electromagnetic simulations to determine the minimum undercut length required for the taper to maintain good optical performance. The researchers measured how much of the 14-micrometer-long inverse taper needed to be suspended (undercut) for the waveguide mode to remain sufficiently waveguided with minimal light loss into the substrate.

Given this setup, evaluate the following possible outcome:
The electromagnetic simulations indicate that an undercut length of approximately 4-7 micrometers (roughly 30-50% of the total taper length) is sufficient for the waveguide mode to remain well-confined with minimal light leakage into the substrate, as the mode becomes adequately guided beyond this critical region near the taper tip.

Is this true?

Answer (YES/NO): YES